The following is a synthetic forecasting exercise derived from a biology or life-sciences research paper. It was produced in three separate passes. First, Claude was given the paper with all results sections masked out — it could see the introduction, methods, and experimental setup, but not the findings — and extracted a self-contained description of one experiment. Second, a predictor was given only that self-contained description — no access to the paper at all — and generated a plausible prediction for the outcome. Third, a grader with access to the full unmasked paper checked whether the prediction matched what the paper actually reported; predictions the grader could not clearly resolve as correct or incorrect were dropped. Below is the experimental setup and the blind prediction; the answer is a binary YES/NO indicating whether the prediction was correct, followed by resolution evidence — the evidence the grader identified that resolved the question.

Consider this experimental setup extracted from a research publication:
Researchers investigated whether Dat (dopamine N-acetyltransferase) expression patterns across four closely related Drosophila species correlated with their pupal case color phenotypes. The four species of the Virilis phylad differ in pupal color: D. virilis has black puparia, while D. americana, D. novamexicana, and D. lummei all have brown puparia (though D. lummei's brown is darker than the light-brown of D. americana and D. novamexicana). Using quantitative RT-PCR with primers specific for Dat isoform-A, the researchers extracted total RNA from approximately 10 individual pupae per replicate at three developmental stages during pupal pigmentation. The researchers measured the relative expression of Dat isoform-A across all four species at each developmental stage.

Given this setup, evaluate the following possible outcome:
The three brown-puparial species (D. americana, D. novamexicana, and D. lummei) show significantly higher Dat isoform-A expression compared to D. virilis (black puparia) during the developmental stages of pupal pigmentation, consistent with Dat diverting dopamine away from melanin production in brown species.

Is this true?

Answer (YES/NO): NO